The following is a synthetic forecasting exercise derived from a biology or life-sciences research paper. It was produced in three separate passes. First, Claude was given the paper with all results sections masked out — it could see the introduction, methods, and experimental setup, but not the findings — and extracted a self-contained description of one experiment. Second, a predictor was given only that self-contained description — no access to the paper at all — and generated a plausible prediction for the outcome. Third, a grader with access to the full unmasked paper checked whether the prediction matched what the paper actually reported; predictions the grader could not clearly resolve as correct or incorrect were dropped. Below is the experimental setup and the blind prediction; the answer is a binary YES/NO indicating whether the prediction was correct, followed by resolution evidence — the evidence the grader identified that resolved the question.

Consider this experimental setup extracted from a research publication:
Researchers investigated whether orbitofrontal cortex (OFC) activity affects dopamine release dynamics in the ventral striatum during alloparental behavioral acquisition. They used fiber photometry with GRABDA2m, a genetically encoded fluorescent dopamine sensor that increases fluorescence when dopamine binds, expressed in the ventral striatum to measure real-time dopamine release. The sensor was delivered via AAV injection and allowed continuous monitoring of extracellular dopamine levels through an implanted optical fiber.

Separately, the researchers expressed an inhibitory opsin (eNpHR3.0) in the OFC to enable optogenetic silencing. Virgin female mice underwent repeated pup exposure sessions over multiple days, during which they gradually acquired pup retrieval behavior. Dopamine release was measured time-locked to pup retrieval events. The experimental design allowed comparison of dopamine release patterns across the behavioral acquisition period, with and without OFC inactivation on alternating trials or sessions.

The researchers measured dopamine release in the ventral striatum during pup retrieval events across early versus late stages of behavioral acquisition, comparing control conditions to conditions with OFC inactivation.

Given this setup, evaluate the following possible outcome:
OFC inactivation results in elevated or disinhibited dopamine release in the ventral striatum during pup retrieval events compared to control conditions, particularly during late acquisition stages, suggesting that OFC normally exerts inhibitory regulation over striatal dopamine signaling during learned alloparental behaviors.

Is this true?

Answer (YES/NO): NO